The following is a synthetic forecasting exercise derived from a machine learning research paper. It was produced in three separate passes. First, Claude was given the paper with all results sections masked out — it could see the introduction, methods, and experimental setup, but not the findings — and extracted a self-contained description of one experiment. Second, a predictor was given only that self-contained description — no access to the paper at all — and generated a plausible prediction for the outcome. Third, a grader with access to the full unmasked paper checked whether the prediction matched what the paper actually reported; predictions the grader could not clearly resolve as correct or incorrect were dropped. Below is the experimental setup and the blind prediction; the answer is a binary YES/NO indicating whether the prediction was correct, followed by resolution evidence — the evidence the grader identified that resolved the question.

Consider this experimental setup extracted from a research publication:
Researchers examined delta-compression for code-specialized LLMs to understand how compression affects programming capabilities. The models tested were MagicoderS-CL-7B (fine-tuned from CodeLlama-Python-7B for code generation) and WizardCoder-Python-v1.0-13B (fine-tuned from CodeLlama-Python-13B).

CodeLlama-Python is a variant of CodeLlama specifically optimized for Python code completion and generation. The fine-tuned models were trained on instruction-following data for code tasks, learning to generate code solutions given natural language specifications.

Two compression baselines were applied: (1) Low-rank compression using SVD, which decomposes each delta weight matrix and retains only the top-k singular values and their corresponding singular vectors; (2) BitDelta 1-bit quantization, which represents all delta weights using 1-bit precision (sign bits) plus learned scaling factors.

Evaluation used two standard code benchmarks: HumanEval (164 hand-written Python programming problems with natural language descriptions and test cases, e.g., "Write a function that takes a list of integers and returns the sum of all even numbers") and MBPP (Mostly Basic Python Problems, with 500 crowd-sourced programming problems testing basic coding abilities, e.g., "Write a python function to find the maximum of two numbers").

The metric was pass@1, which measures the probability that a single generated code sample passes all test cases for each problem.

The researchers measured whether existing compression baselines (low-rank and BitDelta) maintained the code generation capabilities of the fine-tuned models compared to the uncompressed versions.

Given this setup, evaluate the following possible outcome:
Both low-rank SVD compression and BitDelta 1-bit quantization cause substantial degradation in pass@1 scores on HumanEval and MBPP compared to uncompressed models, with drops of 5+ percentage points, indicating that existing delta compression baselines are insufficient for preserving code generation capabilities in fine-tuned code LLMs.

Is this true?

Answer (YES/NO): NO